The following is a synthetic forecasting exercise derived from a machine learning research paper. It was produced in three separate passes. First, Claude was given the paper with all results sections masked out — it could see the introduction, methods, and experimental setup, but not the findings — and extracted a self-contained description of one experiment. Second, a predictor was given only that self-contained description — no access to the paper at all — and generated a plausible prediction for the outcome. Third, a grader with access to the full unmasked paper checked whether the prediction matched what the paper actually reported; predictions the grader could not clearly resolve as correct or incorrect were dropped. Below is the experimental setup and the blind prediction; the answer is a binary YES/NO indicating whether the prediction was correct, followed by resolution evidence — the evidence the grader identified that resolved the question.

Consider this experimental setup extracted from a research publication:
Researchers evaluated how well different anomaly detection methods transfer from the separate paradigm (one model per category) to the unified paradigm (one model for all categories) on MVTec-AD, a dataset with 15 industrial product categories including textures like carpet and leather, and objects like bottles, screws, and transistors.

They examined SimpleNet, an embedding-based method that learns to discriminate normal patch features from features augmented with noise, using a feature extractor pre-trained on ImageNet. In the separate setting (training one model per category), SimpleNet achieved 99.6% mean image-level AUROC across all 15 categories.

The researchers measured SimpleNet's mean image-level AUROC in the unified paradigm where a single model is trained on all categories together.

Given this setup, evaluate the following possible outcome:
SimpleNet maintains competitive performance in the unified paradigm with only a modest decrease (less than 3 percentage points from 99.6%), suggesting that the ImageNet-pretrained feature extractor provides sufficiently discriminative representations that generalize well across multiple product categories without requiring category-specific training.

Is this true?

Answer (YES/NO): NO